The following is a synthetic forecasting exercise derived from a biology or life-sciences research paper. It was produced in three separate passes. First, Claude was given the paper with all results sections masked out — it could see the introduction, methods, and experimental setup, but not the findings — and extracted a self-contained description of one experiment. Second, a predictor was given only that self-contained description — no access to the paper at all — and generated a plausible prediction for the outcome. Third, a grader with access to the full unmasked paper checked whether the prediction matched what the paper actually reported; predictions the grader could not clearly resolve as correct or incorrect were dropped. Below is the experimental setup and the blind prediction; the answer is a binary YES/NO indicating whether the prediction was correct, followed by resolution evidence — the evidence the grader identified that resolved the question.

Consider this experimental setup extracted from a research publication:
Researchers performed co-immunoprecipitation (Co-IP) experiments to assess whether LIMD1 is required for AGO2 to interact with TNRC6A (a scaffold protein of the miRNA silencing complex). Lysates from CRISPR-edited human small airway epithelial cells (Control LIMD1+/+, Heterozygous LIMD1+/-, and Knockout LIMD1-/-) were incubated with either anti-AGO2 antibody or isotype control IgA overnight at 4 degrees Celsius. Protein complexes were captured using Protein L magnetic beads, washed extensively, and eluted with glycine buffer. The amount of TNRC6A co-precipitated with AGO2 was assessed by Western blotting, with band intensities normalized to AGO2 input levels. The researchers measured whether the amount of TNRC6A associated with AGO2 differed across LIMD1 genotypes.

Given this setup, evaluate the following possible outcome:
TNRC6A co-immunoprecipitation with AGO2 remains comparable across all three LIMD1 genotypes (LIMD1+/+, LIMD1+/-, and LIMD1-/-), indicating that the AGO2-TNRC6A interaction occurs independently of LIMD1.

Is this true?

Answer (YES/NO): NO